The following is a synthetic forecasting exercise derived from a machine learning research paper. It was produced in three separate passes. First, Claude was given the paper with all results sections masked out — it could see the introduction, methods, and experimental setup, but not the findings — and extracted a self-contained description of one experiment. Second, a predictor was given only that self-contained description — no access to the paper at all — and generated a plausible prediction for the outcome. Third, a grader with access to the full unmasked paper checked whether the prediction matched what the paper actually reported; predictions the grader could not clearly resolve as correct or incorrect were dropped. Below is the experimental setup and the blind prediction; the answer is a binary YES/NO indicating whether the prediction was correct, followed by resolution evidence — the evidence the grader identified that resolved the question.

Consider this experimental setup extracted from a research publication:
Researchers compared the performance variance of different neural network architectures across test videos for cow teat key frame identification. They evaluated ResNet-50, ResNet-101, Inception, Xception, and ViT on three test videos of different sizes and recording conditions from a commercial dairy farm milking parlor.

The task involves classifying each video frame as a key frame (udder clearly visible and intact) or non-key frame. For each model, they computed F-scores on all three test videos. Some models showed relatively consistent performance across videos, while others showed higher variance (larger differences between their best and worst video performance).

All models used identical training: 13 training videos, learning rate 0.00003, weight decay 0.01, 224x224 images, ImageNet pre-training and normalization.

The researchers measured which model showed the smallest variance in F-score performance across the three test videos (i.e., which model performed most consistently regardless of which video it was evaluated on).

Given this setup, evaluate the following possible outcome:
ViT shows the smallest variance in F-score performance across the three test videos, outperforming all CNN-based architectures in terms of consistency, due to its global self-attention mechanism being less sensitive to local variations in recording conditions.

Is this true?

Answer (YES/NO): NO